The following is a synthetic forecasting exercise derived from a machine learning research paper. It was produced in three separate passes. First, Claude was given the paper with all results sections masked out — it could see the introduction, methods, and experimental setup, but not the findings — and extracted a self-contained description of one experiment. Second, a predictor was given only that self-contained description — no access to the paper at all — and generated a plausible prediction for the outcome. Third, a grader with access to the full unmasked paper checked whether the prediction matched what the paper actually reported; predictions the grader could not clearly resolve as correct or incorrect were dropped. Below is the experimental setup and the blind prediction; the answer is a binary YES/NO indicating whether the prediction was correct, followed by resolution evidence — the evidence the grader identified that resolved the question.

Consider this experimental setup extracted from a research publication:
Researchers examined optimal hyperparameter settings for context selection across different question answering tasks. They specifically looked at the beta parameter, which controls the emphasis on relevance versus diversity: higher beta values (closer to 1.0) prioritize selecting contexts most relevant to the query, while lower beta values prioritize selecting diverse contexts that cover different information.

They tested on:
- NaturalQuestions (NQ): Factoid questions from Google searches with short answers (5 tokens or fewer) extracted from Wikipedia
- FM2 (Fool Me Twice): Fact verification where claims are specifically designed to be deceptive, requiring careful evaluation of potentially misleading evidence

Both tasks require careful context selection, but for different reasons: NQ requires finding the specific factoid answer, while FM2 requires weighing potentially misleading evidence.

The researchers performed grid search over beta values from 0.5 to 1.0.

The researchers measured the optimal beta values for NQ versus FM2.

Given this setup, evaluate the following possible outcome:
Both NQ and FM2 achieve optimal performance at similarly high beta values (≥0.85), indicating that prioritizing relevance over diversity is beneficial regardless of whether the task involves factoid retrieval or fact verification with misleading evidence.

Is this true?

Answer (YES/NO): NO